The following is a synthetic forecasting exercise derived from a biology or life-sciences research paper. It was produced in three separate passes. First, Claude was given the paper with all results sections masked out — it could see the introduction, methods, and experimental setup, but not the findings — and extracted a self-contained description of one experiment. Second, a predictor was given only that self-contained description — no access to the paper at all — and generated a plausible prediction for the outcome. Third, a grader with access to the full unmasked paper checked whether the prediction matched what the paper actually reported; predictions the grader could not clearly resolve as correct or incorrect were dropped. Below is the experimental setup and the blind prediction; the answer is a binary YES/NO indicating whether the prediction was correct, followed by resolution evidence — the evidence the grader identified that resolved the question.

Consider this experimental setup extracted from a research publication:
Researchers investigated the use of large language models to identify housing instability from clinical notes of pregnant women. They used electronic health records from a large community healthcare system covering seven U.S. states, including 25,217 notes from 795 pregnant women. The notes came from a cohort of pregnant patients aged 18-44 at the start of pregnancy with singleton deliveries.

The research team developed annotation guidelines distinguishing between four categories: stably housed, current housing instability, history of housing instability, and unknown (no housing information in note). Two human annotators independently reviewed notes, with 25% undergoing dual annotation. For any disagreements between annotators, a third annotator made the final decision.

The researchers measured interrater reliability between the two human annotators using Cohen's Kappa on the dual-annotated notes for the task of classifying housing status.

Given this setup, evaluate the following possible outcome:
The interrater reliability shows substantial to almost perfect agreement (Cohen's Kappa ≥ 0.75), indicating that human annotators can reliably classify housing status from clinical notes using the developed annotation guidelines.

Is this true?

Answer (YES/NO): NO